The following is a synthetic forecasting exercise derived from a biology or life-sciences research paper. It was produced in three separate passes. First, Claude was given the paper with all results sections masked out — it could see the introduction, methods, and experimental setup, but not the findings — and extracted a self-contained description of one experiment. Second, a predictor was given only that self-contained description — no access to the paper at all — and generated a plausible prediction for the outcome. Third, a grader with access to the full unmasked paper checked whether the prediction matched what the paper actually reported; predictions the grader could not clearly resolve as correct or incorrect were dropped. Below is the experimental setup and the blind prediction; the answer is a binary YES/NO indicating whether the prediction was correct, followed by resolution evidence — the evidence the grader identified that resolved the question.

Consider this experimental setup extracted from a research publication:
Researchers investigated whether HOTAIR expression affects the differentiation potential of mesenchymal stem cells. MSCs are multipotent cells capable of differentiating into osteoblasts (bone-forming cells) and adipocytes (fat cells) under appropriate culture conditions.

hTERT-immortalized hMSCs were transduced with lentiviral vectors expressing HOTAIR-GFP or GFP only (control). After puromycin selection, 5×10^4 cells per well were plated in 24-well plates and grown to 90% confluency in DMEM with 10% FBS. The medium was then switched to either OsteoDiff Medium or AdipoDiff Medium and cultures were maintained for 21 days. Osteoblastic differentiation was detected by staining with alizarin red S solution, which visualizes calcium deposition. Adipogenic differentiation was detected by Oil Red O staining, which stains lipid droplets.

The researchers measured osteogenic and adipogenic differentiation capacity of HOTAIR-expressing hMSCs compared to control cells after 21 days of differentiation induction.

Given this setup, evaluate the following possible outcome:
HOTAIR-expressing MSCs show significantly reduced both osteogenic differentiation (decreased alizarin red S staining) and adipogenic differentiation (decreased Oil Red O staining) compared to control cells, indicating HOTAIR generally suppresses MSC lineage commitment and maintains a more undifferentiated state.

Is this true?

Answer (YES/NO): NO